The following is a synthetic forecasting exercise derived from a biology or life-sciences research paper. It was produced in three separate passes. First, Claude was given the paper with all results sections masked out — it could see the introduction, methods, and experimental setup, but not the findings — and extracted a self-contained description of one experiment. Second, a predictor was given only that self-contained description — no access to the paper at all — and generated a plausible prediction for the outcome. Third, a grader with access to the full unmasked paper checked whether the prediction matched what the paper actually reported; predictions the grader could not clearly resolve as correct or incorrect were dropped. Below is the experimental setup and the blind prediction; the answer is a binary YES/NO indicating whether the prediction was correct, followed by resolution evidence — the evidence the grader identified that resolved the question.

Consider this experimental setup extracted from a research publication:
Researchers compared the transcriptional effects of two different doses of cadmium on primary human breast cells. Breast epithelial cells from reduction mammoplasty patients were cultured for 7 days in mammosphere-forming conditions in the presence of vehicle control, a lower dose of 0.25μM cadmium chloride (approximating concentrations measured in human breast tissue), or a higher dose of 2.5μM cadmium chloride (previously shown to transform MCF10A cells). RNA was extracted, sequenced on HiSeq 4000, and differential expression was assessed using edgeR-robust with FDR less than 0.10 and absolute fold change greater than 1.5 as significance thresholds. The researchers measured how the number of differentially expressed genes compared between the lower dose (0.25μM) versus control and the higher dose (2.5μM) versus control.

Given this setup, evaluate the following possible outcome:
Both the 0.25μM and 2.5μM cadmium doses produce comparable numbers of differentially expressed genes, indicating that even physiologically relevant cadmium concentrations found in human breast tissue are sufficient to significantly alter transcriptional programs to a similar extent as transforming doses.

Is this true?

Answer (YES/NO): NO